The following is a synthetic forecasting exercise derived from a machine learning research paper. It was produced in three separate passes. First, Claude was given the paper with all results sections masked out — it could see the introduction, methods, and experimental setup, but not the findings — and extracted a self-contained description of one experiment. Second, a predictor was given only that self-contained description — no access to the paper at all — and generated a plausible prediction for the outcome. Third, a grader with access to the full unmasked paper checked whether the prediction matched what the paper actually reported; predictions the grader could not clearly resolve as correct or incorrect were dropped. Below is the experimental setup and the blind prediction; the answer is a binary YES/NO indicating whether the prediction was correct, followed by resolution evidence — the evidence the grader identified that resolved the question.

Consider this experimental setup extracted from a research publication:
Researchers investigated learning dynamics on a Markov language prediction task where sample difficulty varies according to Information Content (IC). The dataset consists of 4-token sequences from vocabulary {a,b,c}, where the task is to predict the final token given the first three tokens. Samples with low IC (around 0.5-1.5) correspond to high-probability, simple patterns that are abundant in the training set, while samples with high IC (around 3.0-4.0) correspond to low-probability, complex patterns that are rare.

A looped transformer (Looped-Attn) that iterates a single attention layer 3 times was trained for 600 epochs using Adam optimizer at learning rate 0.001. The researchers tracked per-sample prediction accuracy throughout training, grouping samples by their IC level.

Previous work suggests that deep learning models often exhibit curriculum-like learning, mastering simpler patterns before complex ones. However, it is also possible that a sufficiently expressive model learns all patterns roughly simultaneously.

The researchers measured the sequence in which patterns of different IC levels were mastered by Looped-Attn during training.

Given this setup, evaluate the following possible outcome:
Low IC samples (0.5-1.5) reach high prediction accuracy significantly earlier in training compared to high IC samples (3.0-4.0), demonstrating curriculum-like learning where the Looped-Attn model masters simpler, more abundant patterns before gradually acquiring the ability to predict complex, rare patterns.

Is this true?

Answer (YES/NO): YES